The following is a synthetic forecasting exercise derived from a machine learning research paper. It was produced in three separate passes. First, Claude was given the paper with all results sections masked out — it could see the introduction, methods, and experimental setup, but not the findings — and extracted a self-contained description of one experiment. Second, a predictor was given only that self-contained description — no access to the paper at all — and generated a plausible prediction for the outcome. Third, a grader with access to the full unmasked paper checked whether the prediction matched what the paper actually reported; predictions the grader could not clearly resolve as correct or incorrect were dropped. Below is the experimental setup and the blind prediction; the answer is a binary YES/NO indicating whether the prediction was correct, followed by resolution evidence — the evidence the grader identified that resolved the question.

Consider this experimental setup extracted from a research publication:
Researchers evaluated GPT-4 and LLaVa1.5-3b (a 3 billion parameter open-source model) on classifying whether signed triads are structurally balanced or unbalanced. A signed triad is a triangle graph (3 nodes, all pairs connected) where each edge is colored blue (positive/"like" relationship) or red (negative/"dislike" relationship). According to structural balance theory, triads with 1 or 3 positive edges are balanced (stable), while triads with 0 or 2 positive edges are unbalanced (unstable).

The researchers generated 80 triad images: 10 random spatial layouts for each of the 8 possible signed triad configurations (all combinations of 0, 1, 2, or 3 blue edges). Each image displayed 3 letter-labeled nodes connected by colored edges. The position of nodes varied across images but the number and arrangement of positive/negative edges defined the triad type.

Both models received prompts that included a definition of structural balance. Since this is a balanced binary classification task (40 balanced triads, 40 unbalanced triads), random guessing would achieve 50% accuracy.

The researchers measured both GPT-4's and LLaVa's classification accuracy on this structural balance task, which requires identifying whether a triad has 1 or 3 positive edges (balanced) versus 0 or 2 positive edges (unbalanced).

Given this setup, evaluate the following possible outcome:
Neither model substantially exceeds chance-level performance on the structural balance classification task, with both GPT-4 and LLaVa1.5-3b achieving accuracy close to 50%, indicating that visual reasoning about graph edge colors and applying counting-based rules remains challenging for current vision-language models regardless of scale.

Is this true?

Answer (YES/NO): YES